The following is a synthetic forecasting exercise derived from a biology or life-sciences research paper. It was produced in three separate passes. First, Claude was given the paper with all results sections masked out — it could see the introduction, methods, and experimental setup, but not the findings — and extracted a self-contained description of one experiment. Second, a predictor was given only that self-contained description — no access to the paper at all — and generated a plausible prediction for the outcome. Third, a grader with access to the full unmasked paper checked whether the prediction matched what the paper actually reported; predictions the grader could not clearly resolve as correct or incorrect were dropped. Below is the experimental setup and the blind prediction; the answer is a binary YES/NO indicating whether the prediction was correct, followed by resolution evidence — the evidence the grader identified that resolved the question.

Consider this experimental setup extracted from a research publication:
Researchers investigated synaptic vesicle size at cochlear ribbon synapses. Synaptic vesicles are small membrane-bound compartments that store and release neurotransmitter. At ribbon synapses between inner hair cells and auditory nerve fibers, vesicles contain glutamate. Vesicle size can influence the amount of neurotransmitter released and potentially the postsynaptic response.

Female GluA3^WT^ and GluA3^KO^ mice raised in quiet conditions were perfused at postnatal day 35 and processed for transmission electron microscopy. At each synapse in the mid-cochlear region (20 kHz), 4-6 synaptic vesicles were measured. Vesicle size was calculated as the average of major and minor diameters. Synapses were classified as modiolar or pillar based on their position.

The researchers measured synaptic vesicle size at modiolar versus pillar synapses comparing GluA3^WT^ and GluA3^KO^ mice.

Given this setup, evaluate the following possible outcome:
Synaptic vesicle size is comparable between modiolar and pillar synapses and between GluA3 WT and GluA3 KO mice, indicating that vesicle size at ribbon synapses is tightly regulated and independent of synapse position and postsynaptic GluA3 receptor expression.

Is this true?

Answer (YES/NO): NO